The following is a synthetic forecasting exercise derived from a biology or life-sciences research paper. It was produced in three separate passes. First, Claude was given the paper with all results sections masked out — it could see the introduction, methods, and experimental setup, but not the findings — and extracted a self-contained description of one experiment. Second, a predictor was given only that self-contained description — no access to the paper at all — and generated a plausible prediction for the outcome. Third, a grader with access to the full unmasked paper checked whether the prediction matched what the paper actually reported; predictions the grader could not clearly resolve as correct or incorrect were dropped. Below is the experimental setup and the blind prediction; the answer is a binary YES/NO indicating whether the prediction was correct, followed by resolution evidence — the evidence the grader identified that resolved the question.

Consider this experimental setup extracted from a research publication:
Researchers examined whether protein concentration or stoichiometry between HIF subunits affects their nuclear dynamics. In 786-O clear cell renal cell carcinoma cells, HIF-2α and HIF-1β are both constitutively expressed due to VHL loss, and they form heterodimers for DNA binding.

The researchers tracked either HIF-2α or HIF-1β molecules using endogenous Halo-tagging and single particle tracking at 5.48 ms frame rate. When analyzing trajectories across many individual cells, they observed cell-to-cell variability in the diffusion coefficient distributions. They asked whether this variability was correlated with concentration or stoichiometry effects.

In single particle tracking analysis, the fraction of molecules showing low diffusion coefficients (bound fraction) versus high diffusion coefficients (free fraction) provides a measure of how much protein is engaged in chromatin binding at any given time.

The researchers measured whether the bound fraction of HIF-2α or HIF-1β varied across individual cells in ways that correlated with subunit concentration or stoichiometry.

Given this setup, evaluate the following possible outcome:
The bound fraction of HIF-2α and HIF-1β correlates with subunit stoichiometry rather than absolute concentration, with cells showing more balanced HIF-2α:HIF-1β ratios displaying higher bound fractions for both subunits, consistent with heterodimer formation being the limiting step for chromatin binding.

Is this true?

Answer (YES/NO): NO